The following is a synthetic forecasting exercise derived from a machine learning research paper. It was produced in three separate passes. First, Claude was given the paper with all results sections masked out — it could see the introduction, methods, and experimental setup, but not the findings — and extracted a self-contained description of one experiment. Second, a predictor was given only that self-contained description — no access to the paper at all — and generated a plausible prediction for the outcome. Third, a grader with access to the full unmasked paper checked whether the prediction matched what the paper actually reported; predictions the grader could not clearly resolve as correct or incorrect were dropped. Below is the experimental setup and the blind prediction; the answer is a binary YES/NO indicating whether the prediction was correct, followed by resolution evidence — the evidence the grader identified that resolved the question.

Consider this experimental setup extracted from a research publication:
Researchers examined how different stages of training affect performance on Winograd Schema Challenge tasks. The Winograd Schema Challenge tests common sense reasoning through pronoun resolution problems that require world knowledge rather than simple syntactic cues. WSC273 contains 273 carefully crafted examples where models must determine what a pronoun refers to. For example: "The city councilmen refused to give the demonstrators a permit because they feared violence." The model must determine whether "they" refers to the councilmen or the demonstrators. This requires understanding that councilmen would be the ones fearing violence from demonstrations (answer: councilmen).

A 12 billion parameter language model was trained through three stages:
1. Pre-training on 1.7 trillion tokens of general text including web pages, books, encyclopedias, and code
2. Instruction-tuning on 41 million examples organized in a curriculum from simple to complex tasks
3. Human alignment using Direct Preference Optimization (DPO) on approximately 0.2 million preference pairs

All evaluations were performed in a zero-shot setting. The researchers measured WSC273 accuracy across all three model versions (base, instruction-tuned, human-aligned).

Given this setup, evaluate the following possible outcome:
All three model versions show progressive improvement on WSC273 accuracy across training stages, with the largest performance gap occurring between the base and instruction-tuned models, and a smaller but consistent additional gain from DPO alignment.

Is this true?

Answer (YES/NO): NO